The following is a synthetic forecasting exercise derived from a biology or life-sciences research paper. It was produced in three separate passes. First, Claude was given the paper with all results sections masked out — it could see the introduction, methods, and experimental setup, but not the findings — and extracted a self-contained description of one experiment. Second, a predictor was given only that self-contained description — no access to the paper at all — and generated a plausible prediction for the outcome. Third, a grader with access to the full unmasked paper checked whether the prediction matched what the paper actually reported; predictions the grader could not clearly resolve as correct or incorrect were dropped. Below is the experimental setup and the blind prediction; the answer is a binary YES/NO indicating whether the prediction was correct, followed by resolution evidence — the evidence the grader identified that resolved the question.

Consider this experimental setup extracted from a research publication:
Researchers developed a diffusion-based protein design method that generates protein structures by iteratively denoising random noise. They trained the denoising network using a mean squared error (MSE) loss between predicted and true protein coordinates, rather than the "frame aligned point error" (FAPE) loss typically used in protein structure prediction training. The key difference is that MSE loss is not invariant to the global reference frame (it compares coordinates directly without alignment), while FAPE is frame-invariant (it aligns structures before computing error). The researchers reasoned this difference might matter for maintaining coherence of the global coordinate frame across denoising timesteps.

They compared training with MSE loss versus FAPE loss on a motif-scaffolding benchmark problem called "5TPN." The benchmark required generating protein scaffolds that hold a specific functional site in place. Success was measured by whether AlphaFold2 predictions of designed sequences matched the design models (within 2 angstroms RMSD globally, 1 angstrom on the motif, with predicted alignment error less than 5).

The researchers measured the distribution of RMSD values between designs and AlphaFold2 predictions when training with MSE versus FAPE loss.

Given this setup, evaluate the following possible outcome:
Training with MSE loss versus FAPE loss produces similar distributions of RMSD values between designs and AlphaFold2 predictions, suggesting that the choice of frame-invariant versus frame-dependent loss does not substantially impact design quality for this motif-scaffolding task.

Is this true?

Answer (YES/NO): NO